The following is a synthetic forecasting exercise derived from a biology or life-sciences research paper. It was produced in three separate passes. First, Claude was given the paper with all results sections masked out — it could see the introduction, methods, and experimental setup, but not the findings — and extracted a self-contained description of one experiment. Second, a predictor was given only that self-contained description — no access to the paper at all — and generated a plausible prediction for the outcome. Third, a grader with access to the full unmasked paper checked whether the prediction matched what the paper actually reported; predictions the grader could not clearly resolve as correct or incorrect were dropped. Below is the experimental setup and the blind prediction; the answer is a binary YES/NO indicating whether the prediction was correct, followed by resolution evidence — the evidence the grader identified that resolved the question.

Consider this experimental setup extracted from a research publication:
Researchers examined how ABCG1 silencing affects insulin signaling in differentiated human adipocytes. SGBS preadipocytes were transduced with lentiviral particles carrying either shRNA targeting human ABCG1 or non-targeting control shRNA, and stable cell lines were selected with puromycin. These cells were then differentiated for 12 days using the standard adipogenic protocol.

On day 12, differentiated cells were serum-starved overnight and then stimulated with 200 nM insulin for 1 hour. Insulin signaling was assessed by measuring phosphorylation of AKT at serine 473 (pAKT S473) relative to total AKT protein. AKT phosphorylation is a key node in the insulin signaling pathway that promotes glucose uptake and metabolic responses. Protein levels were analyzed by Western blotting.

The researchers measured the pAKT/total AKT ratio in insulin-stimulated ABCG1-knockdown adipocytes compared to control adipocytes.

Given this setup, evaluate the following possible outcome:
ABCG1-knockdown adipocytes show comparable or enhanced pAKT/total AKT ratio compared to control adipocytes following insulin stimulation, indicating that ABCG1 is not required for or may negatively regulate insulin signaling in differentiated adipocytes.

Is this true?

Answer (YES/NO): NO